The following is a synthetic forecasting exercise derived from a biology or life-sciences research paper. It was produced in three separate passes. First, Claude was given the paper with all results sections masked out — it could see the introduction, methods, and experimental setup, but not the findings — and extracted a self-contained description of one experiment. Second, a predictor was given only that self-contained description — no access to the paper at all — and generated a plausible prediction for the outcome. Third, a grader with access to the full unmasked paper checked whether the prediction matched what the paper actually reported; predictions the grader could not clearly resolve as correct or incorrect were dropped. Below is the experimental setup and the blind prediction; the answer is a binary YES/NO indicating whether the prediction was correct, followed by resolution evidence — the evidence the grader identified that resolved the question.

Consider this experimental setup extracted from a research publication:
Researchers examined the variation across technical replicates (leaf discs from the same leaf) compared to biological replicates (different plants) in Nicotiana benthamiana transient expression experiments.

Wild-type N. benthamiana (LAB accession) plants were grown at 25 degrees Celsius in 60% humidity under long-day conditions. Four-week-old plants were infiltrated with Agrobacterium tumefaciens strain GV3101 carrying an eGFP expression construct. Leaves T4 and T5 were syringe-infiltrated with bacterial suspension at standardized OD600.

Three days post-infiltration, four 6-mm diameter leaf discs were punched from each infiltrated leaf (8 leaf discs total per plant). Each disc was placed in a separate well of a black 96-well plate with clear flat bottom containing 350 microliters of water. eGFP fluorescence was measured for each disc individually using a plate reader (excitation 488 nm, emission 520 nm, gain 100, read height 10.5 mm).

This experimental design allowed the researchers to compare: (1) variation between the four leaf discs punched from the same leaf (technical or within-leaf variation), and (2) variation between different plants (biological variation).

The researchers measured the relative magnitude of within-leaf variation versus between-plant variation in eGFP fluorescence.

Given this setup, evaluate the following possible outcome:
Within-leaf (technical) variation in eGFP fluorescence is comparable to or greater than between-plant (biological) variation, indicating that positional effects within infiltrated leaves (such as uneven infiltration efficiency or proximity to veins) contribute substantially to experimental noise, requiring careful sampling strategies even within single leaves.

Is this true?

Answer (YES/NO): NO